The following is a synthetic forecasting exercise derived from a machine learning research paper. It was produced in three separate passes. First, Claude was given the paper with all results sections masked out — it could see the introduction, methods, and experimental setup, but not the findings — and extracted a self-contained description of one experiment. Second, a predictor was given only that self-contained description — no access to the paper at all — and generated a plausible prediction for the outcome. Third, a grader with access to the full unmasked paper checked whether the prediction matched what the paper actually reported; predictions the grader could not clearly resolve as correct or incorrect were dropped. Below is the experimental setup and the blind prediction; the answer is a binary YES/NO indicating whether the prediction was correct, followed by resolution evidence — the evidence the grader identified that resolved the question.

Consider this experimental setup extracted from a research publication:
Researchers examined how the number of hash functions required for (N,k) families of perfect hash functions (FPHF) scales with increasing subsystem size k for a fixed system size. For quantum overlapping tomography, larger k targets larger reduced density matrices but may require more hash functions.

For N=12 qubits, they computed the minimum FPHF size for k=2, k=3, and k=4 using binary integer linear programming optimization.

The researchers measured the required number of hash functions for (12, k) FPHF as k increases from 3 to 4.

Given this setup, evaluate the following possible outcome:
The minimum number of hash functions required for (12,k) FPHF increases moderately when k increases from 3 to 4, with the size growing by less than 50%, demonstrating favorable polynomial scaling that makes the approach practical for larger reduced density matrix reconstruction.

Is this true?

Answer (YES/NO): NO